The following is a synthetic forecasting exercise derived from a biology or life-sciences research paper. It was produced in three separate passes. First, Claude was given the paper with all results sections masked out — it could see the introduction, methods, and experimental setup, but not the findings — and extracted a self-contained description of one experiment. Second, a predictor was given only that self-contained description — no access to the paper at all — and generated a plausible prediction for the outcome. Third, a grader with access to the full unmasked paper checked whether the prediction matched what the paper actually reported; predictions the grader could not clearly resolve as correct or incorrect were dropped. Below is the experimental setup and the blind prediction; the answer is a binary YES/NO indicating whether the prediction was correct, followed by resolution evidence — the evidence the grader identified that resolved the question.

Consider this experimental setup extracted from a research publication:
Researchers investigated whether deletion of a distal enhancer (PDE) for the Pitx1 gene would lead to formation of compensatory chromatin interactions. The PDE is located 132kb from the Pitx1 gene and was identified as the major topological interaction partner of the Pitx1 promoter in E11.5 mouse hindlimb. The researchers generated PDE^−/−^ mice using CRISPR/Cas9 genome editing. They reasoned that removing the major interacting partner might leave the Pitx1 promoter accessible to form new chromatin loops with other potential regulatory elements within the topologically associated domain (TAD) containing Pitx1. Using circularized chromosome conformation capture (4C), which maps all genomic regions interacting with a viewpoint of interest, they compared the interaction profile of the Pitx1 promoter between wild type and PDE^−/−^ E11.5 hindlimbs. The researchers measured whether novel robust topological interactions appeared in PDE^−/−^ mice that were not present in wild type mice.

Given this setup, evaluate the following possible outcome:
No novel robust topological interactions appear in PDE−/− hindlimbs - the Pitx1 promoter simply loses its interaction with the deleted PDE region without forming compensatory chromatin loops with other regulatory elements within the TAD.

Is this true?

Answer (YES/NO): YES